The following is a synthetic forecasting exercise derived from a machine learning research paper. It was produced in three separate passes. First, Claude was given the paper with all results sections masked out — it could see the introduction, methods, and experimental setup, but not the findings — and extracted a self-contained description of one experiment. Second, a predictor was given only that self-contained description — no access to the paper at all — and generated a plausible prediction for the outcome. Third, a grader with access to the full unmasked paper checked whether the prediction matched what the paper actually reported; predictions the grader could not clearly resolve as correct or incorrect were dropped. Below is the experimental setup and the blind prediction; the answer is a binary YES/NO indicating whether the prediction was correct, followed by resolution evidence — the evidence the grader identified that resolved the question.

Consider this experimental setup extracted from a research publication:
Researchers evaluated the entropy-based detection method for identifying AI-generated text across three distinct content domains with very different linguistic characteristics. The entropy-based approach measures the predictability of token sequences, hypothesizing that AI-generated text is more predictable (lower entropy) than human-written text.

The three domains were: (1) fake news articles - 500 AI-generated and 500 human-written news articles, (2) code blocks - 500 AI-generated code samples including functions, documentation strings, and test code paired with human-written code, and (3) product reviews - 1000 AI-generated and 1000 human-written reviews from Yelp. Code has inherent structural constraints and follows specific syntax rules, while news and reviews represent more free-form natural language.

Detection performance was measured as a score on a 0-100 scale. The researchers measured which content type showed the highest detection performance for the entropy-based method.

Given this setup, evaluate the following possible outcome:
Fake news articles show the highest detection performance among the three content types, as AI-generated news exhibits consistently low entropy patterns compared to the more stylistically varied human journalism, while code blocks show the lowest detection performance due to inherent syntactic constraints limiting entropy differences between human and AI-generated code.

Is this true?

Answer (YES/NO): NO